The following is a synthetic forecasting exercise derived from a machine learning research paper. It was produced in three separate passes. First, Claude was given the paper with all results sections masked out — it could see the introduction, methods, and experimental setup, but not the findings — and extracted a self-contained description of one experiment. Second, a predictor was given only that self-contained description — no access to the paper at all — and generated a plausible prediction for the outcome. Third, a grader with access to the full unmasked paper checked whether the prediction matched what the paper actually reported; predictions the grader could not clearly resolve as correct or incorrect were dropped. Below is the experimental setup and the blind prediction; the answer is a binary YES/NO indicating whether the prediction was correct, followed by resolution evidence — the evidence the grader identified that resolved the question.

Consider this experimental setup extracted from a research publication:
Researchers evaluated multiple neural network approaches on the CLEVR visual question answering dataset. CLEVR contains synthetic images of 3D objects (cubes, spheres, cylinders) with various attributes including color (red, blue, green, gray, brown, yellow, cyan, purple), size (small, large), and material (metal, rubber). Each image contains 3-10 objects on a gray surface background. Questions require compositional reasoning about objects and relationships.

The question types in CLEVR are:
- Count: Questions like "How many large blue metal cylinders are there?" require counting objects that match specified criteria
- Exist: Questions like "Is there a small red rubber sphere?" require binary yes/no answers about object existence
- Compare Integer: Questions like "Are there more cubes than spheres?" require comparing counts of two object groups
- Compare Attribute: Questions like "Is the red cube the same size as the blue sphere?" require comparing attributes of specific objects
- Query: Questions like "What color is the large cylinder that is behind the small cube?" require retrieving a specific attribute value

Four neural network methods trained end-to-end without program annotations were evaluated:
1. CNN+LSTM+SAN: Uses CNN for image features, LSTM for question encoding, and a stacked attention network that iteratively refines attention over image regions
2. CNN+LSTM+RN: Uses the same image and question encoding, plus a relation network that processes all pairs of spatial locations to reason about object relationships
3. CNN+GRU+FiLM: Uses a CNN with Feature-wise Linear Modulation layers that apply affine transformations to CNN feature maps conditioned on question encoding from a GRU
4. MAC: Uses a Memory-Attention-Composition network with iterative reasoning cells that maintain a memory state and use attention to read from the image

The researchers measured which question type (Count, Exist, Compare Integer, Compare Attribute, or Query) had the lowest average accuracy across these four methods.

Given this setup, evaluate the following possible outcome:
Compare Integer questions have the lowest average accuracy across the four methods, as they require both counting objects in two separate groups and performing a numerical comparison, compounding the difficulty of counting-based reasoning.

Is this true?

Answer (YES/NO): NO